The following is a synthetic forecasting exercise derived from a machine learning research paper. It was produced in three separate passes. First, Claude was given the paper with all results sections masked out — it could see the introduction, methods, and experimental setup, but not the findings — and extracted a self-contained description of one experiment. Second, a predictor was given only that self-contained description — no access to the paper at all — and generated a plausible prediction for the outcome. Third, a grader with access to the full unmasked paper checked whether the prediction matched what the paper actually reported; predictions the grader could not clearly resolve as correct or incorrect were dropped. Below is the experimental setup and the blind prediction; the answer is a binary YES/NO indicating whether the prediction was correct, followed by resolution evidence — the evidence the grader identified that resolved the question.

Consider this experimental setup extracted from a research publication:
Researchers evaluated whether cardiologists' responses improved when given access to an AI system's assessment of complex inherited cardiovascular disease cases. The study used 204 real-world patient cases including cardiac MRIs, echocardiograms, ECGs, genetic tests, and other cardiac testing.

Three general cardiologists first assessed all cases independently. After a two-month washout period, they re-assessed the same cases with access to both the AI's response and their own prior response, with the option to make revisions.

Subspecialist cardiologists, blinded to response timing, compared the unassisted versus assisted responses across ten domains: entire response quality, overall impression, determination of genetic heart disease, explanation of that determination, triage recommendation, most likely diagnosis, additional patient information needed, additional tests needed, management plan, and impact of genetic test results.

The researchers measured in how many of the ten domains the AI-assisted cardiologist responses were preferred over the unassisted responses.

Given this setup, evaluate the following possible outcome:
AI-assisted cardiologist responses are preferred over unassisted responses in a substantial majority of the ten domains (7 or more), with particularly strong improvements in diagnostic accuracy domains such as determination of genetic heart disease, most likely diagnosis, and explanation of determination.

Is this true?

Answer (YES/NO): NO